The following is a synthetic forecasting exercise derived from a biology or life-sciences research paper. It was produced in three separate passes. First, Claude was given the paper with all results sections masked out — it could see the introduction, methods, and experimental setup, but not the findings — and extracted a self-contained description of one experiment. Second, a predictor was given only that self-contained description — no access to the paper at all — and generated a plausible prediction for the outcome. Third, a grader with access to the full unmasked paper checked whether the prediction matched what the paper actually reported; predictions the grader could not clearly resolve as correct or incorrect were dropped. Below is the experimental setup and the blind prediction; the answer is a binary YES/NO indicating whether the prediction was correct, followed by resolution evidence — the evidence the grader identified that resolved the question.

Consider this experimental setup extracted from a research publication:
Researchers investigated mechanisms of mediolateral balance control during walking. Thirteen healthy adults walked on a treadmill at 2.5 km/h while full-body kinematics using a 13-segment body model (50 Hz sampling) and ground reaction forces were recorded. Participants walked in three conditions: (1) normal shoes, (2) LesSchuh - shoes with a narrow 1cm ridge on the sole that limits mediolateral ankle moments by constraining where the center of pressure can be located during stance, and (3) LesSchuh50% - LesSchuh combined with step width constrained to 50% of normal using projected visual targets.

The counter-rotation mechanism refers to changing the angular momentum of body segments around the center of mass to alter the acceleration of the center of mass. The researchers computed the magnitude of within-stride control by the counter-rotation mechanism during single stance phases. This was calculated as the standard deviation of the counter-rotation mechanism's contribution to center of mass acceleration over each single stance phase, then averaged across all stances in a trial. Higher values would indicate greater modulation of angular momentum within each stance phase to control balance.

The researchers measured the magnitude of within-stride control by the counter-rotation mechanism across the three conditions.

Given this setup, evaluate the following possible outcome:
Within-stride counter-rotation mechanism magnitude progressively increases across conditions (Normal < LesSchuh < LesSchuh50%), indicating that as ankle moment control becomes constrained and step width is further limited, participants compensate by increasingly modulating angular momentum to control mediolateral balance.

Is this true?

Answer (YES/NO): NO